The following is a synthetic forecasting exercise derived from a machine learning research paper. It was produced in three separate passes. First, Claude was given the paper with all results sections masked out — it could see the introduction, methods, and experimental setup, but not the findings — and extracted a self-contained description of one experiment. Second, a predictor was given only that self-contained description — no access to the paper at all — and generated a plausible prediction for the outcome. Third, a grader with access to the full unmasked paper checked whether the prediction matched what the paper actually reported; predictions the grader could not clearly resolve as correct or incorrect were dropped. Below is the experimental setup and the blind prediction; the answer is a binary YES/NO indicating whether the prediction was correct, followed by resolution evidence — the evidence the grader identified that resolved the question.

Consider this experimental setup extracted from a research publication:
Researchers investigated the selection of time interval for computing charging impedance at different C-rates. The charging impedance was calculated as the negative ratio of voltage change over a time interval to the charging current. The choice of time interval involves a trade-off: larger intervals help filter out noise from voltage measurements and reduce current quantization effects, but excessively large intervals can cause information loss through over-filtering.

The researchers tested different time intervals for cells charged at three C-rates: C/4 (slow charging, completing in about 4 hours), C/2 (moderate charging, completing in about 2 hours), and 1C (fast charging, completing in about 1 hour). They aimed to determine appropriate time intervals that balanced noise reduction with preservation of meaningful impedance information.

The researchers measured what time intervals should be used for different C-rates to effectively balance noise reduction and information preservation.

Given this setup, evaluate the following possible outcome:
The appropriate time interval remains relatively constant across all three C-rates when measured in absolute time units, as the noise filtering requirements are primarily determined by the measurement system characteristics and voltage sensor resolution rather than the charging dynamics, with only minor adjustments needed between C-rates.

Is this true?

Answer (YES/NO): NO